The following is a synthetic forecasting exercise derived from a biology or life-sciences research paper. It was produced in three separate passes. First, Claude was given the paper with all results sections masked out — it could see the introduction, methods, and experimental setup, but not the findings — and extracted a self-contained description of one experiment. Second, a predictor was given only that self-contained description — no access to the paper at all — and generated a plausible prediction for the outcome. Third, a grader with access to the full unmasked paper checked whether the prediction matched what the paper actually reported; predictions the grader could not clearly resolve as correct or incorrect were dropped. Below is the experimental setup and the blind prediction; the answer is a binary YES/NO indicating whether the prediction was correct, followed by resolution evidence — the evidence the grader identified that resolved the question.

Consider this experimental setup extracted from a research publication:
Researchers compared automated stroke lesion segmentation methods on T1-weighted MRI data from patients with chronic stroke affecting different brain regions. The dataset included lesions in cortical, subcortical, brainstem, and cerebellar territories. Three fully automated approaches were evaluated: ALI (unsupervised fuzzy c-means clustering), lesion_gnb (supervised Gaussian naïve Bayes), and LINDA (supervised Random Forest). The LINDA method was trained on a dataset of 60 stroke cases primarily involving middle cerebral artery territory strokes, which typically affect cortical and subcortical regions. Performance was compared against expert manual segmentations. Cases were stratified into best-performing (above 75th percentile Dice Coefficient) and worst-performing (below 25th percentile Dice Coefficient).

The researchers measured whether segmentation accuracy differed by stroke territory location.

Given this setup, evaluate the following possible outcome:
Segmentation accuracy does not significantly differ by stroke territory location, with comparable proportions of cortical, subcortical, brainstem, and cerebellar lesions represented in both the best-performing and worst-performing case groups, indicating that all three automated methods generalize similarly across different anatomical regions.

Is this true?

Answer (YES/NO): NO